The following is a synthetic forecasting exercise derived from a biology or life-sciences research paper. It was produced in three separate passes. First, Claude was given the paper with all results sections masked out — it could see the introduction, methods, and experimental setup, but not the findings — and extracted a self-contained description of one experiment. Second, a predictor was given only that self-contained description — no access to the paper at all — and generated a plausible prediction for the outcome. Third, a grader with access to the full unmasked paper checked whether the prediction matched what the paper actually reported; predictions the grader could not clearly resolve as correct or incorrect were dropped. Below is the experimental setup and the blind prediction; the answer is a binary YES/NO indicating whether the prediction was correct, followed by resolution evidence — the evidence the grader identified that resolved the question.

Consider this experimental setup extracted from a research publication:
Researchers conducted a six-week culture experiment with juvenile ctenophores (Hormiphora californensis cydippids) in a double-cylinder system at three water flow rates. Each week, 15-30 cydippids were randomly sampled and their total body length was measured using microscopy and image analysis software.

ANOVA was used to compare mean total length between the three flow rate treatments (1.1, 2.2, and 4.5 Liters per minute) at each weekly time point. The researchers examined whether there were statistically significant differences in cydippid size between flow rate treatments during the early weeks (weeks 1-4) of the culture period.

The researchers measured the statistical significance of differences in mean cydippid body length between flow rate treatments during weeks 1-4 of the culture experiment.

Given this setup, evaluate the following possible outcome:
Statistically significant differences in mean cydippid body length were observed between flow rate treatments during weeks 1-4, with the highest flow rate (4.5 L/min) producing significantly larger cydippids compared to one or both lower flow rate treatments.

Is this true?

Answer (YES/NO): NO